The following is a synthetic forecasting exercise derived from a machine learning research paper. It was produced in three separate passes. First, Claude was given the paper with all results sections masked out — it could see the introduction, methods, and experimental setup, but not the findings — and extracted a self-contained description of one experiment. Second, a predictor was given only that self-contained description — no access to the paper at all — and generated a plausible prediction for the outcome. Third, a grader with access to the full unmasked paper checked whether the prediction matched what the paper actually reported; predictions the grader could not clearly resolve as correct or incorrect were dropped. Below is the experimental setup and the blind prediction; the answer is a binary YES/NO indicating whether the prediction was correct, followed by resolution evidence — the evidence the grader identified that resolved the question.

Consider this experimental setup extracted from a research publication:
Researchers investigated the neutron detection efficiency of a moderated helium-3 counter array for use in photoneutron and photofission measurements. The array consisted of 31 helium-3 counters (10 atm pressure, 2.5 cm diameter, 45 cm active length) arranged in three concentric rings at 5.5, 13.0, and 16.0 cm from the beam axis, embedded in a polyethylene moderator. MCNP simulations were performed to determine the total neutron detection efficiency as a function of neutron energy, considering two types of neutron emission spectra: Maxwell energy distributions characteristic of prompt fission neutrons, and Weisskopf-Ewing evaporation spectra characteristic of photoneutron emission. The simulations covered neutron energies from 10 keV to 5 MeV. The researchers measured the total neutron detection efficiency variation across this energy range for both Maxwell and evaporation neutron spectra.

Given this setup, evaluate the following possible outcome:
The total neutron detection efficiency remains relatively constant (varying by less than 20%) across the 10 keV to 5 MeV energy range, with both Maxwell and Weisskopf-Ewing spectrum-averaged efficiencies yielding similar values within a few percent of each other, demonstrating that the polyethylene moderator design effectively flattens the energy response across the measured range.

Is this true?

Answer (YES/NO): YES